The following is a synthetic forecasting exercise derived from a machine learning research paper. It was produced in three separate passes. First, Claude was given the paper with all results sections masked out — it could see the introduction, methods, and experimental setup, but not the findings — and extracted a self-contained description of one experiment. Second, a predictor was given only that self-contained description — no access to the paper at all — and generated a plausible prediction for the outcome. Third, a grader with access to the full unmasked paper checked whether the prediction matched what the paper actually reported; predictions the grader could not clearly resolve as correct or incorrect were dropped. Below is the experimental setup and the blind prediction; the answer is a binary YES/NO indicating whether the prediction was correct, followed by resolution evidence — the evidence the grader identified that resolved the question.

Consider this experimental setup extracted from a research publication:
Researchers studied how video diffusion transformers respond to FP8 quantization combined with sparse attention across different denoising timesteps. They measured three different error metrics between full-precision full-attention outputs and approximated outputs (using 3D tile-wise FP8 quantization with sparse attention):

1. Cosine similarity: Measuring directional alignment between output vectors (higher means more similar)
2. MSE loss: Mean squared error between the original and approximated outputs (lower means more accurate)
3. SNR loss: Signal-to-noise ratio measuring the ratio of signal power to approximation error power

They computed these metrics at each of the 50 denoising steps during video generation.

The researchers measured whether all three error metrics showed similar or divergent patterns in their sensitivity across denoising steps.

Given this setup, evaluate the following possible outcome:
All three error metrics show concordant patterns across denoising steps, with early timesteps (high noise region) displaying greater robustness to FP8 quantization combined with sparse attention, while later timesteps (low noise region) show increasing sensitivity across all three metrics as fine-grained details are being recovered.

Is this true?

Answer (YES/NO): NO